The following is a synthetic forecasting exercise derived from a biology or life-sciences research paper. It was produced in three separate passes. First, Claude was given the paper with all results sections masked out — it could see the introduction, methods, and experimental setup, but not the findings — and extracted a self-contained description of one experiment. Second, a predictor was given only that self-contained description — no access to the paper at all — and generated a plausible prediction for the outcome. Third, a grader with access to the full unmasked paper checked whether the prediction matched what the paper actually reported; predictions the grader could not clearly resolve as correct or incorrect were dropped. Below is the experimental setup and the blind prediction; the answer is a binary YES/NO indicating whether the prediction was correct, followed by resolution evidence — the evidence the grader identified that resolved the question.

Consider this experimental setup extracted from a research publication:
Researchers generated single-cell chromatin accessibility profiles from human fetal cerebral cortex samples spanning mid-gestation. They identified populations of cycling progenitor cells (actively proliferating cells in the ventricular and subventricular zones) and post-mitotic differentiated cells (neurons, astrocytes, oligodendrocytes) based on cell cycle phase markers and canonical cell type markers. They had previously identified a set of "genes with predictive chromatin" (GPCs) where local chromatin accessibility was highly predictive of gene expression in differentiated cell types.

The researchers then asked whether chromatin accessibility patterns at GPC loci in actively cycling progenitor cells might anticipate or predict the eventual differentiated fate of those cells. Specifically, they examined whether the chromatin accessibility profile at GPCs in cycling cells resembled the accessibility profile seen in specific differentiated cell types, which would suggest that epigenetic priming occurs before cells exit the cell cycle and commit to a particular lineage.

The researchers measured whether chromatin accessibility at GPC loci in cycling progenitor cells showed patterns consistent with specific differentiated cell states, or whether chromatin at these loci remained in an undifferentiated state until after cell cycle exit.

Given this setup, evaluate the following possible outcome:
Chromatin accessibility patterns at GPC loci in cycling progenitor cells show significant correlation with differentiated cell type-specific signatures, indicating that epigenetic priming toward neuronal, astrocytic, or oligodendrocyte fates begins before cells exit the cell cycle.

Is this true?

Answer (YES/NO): YES